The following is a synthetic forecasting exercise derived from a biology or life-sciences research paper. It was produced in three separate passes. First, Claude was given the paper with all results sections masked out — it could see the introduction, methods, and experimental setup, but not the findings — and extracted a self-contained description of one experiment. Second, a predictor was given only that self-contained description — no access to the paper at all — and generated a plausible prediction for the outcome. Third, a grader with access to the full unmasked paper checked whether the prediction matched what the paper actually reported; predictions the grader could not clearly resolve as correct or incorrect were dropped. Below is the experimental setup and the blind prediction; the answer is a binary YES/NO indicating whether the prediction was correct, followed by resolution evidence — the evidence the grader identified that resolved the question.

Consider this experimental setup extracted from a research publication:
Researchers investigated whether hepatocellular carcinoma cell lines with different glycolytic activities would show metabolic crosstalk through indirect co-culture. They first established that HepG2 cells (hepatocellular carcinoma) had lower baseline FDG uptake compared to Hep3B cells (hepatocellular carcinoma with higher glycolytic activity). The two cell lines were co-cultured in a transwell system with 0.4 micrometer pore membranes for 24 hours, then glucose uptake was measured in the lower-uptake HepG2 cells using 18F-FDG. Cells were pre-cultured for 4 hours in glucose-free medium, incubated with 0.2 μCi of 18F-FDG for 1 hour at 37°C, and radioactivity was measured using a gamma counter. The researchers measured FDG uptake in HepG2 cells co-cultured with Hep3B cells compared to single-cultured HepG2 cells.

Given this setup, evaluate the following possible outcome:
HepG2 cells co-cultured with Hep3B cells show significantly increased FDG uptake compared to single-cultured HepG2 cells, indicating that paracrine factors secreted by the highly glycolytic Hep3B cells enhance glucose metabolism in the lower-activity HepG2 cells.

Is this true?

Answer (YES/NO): YES